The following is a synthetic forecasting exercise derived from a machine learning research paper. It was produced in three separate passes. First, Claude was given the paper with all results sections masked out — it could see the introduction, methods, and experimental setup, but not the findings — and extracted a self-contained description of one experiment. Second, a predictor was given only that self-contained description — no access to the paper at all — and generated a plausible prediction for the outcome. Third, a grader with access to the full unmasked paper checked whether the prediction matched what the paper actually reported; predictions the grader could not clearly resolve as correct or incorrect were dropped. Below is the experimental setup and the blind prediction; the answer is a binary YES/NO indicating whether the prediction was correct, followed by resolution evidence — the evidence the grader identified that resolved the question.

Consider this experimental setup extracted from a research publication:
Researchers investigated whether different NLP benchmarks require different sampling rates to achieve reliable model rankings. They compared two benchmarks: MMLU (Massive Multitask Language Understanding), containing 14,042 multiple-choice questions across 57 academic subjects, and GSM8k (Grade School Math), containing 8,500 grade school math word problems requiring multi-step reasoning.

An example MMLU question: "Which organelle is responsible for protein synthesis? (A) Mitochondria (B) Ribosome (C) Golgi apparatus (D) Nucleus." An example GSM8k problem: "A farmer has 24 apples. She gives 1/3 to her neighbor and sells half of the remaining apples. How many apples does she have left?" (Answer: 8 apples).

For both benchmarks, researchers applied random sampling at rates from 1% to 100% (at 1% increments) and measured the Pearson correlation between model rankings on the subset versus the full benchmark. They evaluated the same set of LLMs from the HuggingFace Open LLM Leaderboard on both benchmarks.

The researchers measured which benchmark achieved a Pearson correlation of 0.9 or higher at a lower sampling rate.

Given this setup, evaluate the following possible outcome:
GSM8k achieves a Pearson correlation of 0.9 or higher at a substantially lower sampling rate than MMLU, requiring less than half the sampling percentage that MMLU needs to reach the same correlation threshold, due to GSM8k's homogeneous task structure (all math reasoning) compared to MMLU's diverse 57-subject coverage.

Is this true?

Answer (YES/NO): NO